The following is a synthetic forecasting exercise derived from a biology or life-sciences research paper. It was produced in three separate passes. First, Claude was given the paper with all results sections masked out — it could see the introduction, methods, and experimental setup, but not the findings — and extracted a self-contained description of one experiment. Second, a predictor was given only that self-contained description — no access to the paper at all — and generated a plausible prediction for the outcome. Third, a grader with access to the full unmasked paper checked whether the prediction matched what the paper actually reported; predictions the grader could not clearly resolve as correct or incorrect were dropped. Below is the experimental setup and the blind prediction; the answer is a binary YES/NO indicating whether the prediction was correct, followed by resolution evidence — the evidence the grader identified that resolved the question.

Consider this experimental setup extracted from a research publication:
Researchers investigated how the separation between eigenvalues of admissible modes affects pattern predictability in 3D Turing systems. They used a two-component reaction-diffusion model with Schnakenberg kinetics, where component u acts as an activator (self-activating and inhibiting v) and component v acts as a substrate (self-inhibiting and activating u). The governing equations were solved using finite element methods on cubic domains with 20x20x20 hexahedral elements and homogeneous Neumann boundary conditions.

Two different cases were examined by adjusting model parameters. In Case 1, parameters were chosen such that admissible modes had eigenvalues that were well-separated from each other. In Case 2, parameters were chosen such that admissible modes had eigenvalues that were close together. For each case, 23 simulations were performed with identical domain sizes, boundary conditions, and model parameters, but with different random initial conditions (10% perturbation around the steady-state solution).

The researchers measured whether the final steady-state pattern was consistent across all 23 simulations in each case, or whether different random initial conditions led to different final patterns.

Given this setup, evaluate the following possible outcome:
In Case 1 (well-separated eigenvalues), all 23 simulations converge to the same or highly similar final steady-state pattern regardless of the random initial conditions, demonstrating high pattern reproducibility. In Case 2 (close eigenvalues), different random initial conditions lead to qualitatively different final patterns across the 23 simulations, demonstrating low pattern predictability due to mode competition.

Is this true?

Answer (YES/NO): YES